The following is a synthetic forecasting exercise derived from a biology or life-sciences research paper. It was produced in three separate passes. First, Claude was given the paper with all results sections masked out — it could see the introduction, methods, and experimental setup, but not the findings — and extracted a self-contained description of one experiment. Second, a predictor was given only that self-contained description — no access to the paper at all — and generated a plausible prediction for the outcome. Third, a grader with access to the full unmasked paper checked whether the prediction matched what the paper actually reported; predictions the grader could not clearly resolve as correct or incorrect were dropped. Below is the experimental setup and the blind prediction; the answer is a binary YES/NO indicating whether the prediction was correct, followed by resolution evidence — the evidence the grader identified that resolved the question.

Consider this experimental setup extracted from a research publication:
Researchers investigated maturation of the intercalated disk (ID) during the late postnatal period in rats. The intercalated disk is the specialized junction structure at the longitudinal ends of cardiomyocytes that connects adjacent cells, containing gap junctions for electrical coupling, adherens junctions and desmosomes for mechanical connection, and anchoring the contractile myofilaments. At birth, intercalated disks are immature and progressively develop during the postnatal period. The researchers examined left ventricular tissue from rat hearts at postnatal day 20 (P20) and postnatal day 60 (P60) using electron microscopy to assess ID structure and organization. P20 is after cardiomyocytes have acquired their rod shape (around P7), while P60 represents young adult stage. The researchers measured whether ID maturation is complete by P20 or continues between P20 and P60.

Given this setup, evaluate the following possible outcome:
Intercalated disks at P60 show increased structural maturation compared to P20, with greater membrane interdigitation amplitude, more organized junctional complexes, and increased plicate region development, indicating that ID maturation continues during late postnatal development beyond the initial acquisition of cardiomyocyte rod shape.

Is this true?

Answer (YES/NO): NO